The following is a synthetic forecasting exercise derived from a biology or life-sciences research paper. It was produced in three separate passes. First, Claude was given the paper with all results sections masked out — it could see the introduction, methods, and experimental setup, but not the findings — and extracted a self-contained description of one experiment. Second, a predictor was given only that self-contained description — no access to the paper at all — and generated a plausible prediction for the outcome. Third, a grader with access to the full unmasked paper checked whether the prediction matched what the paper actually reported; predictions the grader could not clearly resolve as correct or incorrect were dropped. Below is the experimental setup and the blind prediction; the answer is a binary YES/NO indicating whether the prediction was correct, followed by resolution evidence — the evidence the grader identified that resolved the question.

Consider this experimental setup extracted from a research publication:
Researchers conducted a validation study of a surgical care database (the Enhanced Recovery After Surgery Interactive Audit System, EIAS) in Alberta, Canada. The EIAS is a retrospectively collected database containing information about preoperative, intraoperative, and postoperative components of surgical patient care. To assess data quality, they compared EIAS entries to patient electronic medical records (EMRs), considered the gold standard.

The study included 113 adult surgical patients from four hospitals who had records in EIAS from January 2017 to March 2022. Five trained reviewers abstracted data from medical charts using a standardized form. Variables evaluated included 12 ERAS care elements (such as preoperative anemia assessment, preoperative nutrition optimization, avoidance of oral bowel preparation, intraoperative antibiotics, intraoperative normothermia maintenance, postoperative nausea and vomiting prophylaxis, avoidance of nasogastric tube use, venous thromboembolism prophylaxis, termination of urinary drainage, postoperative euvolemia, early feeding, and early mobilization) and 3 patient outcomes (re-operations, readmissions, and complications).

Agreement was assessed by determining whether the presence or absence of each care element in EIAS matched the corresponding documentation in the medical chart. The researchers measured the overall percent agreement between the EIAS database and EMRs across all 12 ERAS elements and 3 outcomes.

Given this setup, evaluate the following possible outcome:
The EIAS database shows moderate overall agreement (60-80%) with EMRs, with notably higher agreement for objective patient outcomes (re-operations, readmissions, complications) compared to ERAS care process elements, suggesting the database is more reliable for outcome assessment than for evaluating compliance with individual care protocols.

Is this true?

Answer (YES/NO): YES